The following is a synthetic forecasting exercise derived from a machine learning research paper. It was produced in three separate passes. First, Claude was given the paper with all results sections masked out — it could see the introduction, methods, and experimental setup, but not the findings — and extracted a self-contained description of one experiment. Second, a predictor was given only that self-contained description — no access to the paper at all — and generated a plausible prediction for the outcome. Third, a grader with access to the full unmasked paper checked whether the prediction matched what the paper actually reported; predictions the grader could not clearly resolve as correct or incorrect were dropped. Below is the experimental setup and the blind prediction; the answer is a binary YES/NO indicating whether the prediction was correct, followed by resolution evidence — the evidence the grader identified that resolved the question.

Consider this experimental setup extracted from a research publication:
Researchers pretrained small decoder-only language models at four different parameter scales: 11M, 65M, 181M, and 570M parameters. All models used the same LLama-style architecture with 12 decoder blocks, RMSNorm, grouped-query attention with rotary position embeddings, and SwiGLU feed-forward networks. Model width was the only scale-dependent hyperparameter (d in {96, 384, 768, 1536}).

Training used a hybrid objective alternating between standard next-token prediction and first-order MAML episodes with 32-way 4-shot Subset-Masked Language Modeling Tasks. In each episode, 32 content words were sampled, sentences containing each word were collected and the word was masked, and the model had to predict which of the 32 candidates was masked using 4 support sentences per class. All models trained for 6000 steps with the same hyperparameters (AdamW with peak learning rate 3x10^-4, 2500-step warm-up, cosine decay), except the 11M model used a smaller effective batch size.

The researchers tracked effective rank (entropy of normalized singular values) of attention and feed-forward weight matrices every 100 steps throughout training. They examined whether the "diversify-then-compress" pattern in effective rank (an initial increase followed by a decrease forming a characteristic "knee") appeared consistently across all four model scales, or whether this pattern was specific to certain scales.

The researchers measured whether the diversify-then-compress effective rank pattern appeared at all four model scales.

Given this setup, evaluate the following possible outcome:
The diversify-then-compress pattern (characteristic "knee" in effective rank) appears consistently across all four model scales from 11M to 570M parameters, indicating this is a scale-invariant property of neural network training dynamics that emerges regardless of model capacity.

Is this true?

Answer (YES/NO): NO